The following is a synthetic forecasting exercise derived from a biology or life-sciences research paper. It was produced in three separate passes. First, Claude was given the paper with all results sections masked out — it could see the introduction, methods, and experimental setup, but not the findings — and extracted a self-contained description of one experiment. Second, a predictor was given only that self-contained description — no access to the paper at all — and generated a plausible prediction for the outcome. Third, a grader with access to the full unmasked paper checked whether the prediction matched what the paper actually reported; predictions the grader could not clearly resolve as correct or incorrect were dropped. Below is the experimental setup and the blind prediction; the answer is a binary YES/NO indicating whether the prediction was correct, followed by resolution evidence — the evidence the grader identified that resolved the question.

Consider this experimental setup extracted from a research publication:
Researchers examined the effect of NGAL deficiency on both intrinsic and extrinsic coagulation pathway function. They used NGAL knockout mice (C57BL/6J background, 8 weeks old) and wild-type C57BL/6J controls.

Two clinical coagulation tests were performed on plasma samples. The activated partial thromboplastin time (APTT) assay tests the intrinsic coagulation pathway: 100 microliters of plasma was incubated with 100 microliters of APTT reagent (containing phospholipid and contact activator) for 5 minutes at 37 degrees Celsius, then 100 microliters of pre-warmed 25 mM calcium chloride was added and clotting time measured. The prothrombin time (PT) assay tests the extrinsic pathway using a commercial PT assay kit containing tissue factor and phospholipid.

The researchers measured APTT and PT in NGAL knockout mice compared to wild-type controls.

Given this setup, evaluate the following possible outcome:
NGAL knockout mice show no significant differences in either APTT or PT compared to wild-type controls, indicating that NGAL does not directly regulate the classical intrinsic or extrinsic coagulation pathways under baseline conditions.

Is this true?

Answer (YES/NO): NO